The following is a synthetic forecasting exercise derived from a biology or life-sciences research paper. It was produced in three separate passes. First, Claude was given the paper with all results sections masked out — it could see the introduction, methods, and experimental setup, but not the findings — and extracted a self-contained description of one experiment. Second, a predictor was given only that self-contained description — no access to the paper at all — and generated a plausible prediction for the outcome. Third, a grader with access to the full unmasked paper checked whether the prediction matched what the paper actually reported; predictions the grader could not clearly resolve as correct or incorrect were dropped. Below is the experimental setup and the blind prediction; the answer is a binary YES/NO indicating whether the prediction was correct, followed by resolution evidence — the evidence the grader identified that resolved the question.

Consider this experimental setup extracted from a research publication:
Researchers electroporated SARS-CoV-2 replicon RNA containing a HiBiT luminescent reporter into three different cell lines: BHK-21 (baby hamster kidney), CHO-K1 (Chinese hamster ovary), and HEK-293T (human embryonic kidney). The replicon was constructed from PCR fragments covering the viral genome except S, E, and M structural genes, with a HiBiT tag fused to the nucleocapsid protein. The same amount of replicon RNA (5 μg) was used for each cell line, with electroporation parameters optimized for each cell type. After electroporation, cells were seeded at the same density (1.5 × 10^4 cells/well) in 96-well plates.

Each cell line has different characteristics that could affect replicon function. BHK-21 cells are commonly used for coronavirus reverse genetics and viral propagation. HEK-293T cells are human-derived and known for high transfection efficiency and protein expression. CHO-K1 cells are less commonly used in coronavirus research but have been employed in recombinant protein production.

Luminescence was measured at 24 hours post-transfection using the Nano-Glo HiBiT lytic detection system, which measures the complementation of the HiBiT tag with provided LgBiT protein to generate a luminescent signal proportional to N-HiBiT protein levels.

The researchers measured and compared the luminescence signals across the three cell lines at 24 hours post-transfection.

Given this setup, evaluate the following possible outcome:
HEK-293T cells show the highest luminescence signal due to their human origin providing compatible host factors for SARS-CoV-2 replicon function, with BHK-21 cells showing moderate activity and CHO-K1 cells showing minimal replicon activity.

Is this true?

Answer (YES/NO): NO